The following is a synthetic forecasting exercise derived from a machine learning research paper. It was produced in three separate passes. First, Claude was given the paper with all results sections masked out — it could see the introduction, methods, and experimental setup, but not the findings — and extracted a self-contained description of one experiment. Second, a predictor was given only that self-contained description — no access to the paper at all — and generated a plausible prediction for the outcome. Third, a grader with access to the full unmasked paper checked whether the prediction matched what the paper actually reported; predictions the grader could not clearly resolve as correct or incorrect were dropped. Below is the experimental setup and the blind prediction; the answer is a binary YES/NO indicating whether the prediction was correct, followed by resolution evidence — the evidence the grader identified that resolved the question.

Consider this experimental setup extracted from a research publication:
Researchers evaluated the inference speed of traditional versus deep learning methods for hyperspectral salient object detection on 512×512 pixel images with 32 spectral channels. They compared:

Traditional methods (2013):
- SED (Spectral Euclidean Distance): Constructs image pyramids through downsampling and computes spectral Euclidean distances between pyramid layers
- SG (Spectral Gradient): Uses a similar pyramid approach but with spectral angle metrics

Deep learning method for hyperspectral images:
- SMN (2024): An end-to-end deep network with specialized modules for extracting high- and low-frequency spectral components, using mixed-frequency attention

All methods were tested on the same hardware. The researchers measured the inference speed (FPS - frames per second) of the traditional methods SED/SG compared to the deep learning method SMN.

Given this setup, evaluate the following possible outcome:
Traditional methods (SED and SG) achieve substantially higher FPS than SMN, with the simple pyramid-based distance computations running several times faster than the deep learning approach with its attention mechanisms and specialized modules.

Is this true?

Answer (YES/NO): NO